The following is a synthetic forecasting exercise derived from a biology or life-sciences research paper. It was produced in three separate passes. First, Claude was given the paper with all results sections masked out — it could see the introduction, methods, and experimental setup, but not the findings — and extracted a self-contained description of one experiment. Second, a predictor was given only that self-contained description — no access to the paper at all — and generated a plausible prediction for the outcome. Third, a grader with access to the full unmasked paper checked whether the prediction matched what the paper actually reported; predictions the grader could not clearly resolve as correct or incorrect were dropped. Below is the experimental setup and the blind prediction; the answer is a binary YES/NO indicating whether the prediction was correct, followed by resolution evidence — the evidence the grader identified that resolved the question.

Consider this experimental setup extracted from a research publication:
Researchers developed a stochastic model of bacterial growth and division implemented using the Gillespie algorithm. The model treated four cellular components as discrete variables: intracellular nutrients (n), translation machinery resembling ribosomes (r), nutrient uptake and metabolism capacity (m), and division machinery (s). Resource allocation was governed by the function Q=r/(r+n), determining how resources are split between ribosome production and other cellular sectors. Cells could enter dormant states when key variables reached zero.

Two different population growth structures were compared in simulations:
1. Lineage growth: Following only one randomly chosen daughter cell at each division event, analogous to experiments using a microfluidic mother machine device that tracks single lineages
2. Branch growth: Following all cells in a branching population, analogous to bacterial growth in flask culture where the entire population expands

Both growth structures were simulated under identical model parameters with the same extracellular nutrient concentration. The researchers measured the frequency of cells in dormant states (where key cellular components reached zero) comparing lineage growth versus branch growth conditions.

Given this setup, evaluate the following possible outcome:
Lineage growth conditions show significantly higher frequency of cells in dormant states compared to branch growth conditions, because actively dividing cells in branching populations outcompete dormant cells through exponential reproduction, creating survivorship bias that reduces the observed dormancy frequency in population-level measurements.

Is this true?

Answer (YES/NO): YES